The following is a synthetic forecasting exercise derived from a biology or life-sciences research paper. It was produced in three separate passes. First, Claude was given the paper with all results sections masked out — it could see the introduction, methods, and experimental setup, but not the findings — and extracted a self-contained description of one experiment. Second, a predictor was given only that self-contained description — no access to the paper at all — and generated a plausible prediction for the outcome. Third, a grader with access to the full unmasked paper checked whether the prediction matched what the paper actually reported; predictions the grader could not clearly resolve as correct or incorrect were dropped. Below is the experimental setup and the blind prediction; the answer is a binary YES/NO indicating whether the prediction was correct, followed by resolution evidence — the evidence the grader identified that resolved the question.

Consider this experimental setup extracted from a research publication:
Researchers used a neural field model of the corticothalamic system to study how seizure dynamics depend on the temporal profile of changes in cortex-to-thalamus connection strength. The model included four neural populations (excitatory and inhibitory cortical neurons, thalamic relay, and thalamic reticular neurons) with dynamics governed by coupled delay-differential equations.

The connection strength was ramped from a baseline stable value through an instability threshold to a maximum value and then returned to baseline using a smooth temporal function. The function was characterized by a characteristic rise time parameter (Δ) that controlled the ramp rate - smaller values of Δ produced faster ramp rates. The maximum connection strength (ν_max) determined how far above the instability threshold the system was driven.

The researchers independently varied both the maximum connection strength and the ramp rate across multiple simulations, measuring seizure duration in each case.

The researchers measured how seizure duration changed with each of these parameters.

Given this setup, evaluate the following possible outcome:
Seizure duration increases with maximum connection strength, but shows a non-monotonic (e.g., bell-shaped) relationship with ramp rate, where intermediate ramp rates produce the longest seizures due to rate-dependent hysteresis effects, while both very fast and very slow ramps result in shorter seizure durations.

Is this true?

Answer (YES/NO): NO